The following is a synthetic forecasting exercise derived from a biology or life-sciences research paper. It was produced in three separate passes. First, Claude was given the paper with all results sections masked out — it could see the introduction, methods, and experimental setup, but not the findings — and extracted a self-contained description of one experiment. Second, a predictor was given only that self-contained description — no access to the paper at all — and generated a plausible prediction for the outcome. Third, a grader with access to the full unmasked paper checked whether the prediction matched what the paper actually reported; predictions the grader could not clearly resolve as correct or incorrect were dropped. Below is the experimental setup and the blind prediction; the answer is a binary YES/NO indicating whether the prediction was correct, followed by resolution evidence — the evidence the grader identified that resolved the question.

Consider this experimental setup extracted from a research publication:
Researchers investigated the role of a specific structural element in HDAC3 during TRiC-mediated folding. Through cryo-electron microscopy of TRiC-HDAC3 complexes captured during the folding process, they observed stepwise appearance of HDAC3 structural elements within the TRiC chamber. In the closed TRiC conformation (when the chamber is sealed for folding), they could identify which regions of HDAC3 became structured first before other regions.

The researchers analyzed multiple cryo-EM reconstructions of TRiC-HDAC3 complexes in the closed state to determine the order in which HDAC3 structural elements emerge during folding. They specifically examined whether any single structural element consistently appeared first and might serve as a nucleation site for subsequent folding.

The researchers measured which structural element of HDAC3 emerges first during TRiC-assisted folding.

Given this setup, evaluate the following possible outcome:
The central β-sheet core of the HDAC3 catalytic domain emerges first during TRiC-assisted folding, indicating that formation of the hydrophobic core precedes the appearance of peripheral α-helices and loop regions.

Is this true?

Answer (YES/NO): NO